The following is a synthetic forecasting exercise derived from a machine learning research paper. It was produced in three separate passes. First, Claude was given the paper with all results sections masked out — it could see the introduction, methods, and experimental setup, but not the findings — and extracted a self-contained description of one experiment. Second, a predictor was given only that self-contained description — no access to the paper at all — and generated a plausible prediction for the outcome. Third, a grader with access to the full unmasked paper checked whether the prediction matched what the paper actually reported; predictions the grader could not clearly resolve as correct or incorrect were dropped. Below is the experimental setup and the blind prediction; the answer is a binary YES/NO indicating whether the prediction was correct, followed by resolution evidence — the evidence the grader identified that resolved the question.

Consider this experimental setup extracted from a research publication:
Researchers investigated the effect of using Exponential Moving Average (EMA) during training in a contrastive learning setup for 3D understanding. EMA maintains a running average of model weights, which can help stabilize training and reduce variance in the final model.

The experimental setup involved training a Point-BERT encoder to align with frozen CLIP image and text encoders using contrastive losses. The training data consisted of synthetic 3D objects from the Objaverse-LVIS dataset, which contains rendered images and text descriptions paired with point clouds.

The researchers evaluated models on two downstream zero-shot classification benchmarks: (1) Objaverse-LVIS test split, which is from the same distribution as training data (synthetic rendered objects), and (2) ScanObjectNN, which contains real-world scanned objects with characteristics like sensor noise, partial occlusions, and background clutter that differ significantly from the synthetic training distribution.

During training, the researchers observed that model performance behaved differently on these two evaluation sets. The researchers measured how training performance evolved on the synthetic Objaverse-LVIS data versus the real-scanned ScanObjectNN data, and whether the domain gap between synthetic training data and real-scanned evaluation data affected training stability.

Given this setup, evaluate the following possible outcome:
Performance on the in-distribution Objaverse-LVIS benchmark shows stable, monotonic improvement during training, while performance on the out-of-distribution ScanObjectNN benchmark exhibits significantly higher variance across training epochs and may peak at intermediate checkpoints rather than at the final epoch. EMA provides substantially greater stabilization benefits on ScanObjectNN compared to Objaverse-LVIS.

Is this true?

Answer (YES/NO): YES